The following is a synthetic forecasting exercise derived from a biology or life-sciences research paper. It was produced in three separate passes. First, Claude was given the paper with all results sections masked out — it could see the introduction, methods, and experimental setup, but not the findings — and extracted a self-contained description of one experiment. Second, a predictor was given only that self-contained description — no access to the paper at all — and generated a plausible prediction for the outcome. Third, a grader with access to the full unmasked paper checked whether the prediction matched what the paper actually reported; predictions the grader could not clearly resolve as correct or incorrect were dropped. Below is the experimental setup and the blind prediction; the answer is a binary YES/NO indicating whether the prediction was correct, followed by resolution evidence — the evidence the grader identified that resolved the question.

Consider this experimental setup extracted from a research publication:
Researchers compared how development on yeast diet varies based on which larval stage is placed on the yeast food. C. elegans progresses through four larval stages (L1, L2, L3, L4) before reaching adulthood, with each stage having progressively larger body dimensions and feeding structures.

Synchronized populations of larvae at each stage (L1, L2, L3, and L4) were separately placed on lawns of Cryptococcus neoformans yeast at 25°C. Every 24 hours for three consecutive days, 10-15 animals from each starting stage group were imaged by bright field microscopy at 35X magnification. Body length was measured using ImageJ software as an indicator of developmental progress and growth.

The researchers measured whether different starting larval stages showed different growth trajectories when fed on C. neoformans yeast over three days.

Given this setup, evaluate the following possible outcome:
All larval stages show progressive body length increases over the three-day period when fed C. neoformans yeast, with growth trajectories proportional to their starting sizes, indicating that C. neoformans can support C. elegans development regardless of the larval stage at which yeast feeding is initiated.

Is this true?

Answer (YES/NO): NO